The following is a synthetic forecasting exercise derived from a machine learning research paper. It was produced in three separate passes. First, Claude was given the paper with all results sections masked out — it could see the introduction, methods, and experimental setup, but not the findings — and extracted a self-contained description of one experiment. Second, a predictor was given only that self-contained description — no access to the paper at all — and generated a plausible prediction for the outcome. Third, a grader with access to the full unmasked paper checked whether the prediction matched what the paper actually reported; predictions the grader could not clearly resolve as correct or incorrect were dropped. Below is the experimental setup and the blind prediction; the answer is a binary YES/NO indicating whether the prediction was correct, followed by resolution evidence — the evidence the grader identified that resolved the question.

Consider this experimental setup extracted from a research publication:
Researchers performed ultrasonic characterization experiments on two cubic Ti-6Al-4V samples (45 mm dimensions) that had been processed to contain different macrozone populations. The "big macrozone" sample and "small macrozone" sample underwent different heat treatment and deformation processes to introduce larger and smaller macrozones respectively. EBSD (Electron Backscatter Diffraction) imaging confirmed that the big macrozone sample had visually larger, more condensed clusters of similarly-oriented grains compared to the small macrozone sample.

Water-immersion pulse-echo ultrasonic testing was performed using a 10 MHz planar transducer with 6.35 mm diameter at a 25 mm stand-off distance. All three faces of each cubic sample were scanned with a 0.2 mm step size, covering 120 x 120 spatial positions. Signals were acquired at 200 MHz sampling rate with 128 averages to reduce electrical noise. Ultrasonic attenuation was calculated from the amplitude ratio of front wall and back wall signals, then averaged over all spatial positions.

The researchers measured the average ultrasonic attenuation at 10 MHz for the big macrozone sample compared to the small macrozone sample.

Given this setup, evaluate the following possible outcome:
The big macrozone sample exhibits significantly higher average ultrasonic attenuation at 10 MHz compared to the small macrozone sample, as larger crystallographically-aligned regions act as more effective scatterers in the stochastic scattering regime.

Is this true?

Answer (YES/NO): YES